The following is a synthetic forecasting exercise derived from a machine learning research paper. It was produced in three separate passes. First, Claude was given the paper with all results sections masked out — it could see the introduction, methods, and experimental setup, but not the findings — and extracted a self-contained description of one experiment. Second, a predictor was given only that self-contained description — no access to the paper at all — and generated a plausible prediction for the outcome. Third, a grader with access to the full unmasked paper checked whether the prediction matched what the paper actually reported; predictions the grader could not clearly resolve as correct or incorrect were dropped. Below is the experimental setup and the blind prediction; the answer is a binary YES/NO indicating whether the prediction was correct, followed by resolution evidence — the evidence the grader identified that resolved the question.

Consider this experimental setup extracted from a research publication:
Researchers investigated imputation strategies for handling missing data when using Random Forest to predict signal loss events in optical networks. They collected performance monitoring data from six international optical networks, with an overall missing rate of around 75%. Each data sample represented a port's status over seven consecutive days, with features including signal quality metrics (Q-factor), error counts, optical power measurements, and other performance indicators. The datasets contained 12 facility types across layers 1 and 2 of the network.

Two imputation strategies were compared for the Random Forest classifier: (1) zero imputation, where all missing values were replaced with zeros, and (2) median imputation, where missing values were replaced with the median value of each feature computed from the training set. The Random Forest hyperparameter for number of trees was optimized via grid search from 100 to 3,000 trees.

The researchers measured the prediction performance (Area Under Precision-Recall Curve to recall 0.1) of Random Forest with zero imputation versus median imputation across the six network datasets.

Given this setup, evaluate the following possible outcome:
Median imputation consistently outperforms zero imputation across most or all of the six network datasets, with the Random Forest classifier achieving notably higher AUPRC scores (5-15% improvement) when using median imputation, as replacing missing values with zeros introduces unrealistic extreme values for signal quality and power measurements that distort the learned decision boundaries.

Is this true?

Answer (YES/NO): NO